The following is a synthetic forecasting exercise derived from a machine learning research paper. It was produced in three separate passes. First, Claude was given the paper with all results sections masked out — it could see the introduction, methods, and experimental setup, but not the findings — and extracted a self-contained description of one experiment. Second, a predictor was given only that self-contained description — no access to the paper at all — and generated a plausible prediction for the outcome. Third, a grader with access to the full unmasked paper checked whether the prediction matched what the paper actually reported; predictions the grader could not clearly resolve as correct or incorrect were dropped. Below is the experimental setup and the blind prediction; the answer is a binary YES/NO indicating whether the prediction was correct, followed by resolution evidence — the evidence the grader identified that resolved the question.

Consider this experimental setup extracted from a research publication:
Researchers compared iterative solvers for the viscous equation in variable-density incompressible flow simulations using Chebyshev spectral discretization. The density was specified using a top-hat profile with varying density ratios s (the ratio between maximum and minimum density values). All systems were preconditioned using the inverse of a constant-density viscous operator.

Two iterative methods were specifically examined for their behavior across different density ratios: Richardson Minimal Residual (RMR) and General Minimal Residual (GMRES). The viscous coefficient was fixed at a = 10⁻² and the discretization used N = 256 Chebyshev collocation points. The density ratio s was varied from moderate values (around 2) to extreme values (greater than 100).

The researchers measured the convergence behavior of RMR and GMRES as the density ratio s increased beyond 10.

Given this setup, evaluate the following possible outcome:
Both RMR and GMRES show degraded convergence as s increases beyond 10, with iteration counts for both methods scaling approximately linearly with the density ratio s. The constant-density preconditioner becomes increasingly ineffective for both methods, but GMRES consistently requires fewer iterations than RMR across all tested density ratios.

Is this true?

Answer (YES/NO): NO